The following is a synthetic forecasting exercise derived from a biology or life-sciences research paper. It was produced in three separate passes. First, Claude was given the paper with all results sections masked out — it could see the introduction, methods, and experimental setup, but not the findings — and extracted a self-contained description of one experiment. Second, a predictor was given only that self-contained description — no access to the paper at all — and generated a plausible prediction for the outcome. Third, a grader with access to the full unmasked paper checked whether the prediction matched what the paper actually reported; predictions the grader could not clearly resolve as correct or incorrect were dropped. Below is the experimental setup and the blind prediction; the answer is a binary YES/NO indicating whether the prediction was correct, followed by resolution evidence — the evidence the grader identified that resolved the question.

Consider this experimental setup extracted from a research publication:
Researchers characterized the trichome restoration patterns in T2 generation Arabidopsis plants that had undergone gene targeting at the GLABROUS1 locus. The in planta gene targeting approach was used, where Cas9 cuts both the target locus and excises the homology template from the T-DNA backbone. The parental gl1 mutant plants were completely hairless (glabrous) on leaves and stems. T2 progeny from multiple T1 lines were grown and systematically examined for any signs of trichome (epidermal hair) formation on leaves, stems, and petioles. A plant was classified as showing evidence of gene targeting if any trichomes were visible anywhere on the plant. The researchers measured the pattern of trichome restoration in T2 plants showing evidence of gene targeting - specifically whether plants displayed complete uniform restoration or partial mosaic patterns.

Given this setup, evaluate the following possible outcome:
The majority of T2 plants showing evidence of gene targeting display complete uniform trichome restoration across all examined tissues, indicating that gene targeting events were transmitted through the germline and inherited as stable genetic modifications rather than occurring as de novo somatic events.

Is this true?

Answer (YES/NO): NO